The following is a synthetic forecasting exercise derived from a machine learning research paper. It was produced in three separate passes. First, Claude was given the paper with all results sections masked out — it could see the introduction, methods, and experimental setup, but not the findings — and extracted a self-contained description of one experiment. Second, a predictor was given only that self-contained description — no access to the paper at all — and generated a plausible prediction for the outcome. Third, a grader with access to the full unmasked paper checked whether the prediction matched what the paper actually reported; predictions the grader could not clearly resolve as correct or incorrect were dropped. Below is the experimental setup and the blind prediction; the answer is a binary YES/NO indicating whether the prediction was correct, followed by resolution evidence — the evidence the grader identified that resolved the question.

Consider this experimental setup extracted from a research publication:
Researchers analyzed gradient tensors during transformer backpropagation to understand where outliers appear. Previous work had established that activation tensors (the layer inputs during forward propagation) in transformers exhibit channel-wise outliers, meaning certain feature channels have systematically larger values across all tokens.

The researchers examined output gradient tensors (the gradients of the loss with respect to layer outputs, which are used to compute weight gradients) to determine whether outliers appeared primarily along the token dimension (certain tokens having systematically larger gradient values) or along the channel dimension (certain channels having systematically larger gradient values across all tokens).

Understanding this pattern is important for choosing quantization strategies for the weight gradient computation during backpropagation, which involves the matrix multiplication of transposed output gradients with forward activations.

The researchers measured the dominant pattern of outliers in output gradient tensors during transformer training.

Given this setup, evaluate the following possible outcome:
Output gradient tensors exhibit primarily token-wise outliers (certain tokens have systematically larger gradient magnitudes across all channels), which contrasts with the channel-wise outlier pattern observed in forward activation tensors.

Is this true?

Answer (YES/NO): YES